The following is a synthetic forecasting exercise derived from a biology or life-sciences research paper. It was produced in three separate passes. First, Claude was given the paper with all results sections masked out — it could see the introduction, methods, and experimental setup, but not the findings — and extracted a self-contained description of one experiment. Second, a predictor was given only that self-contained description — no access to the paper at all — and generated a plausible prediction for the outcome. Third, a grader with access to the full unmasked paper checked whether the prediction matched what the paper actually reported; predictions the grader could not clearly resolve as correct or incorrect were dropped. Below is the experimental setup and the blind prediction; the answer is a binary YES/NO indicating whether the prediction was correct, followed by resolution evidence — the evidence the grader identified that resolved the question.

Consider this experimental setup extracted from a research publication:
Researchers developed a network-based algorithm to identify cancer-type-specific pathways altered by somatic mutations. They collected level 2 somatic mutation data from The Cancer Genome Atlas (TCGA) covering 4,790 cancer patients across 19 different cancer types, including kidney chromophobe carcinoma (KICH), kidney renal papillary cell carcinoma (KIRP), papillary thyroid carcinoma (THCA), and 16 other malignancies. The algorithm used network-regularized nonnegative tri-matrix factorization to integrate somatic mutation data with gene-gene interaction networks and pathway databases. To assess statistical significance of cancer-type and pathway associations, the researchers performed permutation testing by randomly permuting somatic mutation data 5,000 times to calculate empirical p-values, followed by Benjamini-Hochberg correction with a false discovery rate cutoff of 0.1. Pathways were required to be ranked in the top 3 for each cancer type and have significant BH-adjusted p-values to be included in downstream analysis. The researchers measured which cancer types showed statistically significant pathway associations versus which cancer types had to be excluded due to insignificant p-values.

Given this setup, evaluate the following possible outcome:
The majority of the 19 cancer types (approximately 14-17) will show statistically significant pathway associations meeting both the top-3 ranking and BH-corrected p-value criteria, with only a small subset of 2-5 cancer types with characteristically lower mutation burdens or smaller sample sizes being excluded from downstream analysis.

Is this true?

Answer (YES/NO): YES